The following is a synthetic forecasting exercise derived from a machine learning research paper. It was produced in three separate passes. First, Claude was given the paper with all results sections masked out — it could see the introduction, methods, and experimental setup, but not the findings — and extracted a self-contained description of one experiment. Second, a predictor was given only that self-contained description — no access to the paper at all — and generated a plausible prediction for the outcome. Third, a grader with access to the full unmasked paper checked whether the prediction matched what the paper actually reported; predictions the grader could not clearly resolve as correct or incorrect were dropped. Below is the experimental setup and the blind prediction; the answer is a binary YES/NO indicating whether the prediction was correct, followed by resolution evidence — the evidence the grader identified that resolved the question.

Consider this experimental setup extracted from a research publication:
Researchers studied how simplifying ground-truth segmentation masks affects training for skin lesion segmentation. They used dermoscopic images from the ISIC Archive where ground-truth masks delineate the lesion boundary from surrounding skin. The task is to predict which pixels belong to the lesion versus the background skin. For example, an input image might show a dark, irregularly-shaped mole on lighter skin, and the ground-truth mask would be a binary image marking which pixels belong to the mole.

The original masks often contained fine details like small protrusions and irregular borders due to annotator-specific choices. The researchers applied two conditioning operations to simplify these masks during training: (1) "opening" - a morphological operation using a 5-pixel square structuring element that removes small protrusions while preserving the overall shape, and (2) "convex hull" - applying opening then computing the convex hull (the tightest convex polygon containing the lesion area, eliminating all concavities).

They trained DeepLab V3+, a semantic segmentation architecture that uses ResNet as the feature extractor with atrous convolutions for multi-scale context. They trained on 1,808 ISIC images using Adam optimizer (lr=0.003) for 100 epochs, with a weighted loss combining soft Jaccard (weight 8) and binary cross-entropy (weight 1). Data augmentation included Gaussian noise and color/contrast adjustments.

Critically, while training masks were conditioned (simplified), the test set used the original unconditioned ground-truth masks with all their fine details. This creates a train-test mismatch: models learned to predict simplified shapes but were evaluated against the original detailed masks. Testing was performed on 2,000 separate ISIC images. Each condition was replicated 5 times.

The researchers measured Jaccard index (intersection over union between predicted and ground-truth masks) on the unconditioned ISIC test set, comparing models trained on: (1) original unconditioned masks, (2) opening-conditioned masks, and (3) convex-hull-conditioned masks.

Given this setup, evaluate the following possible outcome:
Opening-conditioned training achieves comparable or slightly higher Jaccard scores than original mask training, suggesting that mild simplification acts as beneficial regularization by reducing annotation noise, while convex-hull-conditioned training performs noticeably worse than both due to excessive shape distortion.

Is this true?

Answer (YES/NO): NO